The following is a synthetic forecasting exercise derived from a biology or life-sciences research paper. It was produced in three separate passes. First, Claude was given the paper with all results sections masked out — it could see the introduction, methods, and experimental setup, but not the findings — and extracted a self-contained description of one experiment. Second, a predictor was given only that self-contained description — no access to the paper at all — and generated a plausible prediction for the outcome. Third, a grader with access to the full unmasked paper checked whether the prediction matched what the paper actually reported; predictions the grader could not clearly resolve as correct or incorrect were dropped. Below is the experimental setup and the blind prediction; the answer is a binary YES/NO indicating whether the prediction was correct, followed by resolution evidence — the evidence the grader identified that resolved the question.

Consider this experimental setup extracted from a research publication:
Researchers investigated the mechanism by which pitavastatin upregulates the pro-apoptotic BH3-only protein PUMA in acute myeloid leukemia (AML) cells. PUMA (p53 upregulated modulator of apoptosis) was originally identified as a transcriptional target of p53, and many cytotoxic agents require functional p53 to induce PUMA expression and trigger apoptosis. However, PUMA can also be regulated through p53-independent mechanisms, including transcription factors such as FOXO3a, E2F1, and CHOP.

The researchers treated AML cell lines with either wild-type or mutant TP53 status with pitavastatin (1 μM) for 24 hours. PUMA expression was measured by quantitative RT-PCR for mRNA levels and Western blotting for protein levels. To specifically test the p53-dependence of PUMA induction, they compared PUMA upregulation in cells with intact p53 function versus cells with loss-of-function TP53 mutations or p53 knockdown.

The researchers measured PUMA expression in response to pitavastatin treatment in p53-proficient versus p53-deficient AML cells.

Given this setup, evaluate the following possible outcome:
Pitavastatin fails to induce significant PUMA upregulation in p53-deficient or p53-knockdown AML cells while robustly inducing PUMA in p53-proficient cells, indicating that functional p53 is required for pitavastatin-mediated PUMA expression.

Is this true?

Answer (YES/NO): NO